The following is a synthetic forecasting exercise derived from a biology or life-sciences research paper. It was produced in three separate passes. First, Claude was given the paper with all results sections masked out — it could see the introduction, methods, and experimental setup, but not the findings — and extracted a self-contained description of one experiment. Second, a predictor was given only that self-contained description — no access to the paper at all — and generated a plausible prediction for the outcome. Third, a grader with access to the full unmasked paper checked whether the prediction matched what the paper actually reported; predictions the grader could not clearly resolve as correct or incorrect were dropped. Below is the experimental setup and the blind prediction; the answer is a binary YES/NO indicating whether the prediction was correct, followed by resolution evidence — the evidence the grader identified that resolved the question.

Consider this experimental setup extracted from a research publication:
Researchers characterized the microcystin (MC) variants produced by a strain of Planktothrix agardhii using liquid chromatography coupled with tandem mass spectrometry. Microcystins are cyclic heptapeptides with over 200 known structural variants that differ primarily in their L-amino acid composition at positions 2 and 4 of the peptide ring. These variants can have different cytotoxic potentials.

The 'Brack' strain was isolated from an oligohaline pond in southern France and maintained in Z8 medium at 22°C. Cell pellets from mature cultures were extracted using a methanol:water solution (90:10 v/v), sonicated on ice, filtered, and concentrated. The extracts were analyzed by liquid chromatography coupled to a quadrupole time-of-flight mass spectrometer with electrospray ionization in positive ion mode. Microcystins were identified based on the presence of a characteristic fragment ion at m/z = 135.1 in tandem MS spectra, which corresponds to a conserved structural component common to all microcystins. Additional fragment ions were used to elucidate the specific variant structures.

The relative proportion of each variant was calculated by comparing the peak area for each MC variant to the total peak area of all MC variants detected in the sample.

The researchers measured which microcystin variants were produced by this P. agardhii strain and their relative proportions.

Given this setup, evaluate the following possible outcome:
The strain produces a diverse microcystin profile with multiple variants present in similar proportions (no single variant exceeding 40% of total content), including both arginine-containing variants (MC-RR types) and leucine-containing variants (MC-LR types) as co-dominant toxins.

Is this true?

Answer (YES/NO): NO